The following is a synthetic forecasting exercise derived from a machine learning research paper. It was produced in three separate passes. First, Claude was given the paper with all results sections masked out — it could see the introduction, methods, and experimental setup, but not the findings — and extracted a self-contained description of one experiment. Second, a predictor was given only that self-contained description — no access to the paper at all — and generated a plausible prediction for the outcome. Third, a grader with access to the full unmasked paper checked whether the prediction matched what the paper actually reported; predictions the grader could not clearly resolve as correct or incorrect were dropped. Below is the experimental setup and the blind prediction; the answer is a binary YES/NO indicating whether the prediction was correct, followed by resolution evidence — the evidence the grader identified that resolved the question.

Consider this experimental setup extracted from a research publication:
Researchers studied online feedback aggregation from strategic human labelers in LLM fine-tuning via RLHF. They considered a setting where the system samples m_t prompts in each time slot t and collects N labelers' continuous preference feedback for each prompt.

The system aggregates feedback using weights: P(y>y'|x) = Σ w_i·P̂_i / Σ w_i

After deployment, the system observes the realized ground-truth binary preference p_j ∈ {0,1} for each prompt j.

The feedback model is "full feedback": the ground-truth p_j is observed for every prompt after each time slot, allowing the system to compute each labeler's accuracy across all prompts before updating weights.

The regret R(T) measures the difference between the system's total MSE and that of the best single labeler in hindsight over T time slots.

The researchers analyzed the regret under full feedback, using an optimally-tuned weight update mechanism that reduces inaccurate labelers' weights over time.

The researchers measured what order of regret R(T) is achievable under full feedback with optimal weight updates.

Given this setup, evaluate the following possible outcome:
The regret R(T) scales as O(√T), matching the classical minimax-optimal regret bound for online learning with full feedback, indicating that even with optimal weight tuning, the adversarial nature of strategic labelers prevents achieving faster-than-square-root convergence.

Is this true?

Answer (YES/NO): YES